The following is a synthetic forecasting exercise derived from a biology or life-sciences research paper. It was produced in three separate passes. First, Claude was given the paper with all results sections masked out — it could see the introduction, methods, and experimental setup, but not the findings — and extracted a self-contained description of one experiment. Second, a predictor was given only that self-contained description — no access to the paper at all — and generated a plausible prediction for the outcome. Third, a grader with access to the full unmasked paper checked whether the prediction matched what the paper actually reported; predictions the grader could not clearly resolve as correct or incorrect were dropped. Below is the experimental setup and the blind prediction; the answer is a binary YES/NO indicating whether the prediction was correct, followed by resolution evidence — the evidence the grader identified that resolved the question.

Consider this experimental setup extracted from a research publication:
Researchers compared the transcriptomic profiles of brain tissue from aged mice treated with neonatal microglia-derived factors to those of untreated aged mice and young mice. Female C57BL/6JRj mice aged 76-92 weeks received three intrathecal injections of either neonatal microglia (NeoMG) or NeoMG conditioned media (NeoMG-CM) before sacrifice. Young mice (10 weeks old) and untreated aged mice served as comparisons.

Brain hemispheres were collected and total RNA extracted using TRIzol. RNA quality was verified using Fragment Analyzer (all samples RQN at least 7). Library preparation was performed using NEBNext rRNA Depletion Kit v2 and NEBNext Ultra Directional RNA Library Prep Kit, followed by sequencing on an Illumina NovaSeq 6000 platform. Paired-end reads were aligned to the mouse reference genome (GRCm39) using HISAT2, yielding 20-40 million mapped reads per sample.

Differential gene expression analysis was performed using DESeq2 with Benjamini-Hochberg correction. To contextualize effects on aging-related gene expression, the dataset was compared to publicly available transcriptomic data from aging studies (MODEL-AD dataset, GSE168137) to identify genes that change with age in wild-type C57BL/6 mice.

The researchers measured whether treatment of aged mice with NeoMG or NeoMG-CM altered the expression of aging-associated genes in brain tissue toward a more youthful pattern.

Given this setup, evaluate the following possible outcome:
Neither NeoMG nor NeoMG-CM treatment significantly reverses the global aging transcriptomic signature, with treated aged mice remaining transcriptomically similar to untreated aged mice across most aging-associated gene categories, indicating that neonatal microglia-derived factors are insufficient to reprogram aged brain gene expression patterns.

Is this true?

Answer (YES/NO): NO